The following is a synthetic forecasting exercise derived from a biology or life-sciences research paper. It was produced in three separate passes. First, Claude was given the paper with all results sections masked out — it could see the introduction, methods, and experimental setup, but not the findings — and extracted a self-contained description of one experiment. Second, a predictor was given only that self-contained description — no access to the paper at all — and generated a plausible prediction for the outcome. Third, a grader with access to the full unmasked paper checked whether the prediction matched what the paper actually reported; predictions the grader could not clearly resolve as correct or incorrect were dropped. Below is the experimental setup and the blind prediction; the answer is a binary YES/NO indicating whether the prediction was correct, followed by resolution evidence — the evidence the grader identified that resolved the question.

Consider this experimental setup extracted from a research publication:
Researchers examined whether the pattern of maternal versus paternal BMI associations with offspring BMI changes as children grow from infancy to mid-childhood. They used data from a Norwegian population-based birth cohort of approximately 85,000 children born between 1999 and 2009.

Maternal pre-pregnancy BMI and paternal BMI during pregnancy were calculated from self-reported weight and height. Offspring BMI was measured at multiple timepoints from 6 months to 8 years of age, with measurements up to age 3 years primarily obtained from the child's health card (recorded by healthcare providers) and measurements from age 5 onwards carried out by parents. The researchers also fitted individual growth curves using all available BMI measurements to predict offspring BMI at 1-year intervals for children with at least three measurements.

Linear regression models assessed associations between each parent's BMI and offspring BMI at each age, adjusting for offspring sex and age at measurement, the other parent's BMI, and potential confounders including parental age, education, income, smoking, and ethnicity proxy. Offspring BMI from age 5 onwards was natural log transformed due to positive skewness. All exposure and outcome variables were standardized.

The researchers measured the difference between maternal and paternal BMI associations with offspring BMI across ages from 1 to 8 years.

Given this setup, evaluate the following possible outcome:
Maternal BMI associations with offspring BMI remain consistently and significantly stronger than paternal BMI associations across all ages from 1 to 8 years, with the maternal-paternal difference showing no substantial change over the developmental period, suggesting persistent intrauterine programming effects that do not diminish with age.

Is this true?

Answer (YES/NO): NO